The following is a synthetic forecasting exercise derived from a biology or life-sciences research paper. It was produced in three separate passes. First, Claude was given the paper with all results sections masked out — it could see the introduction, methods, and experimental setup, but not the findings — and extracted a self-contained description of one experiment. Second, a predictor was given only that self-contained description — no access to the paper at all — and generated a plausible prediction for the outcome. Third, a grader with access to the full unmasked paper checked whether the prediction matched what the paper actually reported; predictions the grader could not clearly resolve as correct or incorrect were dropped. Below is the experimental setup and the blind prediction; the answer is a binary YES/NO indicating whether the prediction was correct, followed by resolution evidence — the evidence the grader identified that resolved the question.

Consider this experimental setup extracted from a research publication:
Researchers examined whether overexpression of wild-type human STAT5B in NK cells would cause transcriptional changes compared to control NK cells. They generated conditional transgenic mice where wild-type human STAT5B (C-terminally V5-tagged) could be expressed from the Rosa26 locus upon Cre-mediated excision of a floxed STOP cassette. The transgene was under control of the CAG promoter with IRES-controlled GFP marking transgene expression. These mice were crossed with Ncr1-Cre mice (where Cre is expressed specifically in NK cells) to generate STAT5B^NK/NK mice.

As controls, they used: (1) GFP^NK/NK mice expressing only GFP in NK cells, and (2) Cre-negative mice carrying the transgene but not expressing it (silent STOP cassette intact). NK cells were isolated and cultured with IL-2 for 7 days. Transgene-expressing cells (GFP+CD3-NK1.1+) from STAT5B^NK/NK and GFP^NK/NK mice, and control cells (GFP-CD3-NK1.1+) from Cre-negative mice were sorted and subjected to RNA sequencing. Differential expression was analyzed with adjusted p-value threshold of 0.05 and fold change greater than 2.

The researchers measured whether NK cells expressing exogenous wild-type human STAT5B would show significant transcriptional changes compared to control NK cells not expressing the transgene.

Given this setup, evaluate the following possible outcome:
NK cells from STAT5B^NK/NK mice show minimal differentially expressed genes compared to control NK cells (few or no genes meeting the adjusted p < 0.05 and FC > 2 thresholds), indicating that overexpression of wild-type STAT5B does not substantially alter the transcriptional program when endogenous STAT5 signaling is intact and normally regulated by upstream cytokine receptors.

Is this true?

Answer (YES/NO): NO